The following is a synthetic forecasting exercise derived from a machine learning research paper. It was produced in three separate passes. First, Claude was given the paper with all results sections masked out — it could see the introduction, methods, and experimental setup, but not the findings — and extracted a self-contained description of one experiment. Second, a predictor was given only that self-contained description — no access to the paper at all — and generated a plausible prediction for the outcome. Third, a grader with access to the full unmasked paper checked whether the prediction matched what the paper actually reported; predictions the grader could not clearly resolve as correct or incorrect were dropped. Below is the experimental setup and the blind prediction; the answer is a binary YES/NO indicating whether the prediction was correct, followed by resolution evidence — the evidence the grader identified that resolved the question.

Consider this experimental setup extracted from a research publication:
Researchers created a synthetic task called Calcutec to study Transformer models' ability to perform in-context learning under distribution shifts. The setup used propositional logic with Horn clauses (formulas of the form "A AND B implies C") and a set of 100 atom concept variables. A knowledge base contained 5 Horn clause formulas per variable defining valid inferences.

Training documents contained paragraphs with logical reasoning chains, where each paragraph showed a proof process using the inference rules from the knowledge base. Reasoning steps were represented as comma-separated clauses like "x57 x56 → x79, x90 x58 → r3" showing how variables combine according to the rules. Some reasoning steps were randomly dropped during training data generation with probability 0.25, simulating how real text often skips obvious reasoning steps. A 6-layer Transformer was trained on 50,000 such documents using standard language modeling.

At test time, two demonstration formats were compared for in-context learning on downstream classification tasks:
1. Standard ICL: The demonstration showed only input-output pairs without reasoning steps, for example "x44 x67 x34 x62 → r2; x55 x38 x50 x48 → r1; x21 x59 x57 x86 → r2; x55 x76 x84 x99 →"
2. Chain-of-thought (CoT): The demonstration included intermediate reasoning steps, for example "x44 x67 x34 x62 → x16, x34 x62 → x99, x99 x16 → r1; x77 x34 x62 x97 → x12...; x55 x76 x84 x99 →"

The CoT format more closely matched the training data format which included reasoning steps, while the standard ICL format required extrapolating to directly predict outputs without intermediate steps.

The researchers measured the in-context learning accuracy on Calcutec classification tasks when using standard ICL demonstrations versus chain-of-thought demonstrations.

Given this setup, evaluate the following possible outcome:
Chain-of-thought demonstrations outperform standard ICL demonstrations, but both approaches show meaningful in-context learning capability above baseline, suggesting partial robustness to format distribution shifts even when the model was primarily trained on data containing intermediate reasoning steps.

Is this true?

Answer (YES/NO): YES